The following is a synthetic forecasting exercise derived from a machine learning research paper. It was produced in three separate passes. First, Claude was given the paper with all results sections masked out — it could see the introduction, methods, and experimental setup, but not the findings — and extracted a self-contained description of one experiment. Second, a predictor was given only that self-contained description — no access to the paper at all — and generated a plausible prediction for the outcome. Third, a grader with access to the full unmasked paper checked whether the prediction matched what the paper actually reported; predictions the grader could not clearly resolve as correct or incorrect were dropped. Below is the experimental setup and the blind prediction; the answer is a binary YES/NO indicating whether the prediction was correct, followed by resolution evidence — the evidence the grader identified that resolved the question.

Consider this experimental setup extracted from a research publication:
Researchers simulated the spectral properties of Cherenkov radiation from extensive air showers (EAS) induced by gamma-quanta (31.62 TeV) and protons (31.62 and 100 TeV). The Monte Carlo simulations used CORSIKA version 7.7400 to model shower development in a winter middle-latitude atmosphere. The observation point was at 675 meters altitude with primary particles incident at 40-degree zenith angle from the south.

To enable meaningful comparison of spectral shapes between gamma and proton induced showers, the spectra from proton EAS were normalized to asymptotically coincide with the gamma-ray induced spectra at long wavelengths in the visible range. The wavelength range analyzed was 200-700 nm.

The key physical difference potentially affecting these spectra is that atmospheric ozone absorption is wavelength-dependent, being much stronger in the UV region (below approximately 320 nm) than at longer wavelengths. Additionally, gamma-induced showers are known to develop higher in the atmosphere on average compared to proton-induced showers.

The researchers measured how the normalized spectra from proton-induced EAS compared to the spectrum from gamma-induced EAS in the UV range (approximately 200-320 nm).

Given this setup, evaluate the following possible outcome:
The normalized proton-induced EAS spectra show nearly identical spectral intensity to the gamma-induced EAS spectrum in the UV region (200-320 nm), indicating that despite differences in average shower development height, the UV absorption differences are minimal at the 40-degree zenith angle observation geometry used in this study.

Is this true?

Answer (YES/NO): NO